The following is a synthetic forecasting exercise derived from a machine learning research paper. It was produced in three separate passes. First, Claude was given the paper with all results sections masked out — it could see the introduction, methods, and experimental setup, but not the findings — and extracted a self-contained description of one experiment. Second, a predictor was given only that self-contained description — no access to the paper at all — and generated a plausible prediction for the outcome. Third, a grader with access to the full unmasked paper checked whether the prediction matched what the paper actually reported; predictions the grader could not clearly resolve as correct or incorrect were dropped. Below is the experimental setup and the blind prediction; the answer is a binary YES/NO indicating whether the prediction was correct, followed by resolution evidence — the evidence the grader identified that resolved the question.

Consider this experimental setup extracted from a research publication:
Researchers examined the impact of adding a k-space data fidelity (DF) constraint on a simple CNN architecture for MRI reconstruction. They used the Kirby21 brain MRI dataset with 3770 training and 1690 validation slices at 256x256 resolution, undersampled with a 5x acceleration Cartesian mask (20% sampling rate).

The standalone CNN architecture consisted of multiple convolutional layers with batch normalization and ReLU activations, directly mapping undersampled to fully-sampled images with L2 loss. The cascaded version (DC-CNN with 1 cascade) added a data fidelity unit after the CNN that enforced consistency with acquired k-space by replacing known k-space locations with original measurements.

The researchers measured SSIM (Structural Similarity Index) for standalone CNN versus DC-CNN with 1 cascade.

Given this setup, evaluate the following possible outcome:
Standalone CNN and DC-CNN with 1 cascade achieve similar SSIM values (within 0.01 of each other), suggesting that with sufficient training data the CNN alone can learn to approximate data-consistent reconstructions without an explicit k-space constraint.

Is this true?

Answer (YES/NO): NO